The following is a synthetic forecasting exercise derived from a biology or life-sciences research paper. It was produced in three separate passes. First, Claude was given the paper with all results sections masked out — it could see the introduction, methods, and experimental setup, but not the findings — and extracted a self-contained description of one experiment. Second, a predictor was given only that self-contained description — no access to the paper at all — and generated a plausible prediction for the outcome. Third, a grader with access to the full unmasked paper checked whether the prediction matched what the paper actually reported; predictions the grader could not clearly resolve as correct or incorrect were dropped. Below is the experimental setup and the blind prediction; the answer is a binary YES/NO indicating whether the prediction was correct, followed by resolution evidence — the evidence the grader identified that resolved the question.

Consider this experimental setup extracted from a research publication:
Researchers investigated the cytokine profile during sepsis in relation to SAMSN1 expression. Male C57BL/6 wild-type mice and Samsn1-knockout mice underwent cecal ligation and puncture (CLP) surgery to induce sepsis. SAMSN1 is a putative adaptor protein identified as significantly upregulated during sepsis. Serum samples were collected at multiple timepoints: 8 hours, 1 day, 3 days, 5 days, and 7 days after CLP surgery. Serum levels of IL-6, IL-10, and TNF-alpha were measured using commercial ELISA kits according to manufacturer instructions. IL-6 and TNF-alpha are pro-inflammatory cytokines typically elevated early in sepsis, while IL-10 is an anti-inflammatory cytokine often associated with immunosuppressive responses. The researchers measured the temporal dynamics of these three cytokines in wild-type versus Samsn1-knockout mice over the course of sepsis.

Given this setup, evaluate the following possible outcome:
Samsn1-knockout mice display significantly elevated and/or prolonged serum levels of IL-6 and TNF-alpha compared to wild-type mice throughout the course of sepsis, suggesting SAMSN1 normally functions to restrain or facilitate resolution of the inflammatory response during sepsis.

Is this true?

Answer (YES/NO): NO